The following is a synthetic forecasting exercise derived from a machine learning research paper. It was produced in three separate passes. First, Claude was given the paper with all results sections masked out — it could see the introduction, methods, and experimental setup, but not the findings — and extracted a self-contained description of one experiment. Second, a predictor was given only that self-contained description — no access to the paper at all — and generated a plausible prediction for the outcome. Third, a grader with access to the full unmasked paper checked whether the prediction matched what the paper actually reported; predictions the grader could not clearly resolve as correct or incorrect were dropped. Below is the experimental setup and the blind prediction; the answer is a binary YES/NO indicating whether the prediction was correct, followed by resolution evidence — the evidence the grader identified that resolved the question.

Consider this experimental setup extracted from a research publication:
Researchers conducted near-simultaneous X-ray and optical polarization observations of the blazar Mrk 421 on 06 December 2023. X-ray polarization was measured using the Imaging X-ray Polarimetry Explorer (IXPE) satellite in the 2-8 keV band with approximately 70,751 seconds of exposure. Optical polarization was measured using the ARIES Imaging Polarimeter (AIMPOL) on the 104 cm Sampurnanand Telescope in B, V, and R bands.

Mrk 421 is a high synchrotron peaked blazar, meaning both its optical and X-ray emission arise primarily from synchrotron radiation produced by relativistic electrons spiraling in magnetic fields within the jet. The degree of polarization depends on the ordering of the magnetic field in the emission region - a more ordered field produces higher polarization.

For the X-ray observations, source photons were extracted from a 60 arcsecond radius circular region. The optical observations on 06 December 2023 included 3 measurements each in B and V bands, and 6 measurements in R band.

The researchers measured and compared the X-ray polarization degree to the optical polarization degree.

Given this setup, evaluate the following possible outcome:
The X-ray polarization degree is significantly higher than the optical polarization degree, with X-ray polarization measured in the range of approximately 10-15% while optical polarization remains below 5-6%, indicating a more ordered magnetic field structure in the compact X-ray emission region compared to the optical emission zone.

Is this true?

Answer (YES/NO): NO